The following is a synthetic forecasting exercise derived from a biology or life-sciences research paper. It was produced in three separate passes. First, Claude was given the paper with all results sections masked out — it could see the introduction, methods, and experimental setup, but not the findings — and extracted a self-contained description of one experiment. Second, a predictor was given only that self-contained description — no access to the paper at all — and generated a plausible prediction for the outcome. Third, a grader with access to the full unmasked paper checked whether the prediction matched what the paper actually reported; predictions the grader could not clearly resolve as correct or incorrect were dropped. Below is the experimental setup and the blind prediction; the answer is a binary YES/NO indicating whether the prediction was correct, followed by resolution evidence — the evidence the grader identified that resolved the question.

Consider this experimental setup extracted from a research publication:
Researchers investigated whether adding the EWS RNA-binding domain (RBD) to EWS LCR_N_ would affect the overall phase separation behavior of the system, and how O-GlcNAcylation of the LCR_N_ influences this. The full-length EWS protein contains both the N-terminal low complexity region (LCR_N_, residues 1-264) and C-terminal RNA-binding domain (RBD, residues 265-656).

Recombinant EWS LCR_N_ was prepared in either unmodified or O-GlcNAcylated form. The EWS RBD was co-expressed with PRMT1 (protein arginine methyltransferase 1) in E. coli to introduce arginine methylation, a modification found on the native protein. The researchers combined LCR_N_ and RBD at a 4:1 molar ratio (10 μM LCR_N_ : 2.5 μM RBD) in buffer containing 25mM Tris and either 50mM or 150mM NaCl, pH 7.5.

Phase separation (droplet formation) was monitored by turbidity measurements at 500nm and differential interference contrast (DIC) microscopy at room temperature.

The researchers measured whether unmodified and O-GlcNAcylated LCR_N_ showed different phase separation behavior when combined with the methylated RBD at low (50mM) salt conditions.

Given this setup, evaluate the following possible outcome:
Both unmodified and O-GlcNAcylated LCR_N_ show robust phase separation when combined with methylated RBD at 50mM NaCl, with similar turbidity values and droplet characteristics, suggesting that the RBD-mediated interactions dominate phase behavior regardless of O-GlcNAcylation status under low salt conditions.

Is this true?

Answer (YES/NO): NO